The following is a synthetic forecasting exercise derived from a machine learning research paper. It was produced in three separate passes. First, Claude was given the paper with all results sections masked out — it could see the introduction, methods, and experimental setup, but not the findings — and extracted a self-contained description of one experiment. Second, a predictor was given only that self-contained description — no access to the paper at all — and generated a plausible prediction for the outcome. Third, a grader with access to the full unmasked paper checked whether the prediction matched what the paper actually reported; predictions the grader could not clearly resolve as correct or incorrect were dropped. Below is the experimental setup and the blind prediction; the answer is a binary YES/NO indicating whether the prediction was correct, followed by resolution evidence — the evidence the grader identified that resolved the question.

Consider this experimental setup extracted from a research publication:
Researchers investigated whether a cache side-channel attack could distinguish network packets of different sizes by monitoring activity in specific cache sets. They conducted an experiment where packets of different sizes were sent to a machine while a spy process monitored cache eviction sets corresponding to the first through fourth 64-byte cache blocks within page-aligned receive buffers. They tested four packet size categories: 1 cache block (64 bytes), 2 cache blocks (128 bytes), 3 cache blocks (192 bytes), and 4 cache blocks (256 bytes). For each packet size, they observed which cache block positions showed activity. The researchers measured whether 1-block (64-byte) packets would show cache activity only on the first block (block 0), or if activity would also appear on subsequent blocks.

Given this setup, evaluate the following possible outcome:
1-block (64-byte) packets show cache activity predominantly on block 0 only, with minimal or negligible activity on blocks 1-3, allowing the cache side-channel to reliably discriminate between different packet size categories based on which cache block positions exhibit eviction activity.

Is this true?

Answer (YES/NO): NO